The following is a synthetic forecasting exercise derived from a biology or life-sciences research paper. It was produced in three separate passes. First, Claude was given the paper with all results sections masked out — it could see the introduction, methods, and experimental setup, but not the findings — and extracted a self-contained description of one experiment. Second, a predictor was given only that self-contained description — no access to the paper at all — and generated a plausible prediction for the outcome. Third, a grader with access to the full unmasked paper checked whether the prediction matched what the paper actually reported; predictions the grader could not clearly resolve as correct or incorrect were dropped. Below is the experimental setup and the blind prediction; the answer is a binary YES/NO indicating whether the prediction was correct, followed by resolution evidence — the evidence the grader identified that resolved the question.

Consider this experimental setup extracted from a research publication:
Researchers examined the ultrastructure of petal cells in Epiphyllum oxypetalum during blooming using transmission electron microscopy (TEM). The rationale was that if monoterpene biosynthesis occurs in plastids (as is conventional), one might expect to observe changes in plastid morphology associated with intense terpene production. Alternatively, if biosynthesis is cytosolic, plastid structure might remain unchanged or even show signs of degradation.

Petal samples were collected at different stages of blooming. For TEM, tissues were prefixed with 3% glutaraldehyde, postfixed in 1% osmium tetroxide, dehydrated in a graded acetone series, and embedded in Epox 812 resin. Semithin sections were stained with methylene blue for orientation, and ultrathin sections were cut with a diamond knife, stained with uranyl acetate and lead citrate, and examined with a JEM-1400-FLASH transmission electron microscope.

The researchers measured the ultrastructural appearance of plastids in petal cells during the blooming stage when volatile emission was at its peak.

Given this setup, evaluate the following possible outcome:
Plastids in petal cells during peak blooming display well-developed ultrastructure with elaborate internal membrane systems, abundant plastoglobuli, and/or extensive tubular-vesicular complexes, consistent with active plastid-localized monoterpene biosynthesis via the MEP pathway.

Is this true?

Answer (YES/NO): NO